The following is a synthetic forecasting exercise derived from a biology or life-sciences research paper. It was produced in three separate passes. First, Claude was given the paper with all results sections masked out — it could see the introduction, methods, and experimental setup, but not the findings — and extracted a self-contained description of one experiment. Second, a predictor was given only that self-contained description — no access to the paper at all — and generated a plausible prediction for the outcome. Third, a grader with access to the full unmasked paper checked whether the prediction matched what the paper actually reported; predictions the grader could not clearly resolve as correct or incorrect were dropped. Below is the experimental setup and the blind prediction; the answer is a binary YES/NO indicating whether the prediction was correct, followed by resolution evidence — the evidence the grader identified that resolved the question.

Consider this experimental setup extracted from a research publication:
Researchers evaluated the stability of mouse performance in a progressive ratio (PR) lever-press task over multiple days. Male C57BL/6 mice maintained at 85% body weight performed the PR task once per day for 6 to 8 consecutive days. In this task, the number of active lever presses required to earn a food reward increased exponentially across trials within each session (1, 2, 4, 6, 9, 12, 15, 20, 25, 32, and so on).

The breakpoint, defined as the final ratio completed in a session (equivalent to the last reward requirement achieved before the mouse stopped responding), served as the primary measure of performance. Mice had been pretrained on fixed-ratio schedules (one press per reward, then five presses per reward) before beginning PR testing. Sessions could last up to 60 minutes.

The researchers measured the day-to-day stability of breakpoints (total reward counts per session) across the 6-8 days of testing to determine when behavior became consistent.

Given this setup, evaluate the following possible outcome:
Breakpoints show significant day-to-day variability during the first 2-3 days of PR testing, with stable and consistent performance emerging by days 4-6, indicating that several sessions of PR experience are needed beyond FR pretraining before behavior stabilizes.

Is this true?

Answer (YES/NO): NO